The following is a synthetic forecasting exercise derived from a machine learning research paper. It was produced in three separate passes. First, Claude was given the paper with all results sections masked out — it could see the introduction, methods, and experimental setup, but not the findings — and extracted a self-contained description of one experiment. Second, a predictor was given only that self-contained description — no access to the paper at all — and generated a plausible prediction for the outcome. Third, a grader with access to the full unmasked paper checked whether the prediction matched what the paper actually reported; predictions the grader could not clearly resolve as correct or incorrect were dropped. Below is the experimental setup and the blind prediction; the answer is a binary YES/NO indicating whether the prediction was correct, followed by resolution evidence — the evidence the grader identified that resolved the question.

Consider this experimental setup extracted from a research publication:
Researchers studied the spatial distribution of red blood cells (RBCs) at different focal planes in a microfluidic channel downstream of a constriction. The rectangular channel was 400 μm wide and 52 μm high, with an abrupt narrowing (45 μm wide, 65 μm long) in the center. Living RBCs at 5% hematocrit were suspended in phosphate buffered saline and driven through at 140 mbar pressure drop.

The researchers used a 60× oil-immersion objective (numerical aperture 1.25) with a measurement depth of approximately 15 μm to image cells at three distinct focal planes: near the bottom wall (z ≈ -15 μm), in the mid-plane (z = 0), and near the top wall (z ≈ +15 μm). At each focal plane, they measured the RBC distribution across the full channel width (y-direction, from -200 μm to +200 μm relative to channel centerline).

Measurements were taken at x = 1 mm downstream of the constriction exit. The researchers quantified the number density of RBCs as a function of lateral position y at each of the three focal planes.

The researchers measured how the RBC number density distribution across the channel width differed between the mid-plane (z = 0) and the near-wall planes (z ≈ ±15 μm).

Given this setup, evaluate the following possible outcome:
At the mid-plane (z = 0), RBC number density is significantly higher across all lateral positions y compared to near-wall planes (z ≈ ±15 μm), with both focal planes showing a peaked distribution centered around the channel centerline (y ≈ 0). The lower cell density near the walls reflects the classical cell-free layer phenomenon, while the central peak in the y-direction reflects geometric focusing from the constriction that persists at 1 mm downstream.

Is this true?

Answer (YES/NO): NO